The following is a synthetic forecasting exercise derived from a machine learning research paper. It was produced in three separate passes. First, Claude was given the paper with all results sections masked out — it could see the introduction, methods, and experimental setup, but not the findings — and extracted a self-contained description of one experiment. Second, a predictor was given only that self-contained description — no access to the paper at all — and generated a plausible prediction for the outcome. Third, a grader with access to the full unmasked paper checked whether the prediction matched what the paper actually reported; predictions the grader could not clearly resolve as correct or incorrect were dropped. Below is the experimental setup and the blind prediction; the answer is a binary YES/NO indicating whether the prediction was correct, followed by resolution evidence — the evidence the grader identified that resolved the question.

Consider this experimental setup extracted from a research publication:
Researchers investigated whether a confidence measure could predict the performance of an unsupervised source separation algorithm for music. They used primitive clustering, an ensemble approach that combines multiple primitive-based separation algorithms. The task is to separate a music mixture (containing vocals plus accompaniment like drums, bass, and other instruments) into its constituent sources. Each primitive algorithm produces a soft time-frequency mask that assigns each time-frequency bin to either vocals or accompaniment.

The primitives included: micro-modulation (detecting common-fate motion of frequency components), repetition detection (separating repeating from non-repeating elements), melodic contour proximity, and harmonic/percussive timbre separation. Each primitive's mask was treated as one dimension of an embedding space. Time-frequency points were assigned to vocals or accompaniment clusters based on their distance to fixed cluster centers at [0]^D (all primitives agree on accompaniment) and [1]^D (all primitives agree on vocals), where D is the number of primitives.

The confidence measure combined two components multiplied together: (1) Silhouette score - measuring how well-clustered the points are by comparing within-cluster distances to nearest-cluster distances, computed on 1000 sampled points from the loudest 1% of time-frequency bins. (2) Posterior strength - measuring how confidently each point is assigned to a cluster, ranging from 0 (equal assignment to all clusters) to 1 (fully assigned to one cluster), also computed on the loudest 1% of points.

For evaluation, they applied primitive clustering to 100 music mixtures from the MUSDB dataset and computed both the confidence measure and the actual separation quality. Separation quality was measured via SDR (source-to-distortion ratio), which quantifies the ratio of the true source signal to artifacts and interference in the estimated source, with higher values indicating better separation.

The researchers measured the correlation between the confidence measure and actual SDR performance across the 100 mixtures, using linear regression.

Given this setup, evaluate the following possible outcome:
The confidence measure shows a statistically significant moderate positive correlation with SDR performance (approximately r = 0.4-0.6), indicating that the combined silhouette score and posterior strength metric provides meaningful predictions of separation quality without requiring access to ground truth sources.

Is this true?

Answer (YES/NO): YES